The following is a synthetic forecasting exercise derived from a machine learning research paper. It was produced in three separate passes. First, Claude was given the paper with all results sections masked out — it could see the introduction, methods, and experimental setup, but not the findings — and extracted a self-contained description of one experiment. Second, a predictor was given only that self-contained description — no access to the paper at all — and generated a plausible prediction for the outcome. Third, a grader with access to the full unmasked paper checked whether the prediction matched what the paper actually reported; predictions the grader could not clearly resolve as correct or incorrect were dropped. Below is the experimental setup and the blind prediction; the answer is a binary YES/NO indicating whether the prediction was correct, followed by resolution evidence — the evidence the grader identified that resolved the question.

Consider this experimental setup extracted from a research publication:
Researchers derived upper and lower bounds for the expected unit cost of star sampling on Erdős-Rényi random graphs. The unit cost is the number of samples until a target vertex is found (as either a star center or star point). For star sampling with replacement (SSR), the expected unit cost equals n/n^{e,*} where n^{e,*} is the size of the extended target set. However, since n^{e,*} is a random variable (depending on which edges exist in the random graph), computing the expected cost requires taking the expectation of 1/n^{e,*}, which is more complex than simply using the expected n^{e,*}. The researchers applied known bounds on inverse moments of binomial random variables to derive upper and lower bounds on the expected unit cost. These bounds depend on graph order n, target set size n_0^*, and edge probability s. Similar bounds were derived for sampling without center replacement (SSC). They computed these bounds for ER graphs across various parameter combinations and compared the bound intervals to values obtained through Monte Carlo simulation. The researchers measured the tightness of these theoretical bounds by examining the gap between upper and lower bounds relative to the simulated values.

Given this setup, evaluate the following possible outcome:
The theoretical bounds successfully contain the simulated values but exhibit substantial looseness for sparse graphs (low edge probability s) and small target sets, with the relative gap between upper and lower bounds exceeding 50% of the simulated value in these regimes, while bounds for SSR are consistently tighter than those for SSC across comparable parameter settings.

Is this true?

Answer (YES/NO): NO